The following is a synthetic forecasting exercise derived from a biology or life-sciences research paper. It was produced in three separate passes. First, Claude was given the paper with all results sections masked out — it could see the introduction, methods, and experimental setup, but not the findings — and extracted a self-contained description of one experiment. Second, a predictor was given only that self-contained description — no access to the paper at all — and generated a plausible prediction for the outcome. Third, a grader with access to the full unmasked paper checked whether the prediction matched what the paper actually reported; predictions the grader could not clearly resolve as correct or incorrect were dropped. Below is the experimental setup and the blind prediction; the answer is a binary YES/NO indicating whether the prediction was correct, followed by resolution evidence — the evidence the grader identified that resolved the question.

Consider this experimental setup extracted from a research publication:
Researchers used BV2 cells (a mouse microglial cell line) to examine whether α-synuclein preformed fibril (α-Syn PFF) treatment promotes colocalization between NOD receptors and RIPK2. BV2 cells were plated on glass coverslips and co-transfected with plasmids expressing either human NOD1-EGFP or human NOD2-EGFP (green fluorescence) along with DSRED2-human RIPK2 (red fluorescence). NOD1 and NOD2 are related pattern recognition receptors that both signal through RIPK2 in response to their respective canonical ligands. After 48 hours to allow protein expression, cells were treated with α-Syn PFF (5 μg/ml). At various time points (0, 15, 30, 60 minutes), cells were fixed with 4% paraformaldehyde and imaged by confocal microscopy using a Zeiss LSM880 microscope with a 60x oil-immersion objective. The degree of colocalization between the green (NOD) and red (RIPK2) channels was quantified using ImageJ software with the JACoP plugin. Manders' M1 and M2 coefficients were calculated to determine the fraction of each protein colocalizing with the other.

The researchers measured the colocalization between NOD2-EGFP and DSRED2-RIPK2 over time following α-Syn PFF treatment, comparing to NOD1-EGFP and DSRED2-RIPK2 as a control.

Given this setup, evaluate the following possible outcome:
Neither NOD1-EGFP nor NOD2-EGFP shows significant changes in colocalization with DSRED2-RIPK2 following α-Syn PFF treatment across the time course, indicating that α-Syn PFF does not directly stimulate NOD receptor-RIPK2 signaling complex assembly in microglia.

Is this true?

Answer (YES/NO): NO